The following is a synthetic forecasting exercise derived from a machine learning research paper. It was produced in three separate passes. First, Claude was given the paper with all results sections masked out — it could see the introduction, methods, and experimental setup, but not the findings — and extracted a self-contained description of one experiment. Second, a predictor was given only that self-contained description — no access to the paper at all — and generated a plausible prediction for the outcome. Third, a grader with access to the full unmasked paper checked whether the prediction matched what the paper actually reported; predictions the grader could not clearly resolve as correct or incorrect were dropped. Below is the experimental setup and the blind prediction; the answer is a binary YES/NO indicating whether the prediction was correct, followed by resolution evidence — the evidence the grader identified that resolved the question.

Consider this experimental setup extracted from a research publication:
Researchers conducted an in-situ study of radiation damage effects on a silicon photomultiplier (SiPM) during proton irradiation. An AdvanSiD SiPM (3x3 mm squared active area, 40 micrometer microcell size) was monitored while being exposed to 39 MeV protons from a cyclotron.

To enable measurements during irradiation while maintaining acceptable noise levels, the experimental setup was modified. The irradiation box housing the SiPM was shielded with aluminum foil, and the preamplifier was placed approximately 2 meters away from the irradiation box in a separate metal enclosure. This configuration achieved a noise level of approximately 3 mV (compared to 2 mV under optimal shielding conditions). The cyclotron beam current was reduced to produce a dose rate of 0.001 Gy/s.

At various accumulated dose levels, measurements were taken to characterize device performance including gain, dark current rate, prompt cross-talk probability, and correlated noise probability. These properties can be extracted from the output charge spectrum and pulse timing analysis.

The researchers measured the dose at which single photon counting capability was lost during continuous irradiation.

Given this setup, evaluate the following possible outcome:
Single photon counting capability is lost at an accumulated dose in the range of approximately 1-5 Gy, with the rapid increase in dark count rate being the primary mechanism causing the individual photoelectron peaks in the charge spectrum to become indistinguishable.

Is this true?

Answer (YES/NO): NO